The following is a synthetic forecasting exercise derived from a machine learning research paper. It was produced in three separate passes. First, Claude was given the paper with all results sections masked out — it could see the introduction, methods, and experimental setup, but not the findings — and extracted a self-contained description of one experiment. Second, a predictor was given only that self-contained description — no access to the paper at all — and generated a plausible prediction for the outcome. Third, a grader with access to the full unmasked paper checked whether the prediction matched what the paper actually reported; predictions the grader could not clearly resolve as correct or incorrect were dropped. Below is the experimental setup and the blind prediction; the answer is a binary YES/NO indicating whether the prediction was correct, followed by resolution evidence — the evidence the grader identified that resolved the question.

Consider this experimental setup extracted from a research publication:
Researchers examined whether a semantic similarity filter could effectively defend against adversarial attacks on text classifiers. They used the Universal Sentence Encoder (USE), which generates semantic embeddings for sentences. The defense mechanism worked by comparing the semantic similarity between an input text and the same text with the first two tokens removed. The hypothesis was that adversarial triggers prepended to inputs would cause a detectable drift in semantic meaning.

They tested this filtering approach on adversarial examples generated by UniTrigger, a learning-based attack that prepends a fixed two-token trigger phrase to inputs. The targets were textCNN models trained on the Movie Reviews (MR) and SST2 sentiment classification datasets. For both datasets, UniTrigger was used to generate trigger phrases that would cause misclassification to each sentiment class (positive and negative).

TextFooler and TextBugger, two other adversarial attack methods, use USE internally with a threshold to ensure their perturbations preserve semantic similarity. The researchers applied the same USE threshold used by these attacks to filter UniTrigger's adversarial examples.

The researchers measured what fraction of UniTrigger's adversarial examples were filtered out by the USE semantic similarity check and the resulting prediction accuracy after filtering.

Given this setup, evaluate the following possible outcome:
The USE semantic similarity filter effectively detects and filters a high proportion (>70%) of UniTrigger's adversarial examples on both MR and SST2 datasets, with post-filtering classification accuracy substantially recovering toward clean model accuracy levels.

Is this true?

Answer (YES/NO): NO